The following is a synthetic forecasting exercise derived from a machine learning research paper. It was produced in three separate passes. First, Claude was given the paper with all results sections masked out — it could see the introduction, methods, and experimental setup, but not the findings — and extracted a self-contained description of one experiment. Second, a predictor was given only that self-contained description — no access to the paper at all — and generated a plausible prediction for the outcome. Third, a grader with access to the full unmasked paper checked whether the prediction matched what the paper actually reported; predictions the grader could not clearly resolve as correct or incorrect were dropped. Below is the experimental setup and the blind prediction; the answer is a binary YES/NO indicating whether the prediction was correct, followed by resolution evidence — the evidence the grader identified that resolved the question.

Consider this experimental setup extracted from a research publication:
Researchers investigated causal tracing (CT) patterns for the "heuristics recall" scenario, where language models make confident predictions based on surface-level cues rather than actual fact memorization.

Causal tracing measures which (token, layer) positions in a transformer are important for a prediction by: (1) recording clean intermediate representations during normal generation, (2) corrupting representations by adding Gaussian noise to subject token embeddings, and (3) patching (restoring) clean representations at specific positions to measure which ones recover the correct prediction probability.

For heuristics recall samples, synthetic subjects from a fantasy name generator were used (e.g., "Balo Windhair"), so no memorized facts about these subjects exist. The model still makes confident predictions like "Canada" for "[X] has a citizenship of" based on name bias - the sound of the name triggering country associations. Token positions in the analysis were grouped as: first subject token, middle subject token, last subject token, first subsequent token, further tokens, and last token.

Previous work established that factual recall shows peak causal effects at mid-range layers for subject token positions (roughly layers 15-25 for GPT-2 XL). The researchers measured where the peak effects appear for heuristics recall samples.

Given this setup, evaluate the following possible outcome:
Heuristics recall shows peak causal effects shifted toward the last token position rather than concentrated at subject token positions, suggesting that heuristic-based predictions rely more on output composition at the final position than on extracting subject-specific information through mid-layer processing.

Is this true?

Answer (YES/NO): NO